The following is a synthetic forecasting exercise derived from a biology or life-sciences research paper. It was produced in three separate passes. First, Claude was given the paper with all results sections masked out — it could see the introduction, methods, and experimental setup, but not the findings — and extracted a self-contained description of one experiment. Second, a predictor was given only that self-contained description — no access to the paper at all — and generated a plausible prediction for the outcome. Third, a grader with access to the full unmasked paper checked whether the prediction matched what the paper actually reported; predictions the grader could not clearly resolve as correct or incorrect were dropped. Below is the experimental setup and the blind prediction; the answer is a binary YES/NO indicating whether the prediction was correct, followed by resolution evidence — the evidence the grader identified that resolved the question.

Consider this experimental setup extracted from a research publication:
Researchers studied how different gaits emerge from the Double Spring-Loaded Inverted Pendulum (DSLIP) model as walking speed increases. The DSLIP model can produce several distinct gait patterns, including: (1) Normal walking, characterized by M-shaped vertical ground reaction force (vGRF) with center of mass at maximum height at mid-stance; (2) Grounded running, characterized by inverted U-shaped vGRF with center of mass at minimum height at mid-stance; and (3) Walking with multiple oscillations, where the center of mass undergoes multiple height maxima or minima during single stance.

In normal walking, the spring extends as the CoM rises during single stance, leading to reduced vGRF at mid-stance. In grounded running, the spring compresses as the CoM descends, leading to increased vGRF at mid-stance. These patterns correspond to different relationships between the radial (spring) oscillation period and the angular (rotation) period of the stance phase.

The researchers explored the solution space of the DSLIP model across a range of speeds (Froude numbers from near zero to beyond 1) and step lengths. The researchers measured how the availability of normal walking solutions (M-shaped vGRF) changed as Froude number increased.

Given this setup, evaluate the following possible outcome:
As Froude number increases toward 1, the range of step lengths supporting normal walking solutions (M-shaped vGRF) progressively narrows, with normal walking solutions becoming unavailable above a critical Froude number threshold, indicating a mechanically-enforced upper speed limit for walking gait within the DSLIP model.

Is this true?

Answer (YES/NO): YES